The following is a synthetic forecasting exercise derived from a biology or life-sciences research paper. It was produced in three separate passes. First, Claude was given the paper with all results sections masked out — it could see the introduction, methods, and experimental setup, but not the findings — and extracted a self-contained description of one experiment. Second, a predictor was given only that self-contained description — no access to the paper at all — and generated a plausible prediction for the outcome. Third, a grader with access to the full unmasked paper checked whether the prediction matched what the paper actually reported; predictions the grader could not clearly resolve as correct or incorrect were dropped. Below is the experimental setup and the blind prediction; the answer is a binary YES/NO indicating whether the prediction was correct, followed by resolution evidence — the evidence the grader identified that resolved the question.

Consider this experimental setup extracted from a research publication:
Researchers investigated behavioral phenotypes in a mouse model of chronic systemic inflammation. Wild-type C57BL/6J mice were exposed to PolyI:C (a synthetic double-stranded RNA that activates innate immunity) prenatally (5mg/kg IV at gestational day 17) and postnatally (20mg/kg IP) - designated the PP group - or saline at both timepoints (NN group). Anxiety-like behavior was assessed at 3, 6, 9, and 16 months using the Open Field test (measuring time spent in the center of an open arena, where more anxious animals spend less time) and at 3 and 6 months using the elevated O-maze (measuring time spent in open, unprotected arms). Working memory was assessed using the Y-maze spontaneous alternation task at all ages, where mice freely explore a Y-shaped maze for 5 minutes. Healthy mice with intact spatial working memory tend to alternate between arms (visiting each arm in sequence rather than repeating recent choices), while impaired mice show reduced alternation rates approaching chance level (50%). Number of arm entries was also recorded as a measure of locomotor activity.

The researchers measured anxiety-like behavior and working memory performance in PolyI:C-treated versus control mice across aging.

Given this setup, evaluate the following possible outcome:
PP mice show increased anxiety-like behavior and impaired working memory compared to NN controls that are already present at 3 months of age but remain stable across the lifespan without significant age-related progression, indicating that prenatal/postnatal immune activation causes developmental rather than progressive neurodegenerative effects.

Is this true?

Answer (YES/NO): NO